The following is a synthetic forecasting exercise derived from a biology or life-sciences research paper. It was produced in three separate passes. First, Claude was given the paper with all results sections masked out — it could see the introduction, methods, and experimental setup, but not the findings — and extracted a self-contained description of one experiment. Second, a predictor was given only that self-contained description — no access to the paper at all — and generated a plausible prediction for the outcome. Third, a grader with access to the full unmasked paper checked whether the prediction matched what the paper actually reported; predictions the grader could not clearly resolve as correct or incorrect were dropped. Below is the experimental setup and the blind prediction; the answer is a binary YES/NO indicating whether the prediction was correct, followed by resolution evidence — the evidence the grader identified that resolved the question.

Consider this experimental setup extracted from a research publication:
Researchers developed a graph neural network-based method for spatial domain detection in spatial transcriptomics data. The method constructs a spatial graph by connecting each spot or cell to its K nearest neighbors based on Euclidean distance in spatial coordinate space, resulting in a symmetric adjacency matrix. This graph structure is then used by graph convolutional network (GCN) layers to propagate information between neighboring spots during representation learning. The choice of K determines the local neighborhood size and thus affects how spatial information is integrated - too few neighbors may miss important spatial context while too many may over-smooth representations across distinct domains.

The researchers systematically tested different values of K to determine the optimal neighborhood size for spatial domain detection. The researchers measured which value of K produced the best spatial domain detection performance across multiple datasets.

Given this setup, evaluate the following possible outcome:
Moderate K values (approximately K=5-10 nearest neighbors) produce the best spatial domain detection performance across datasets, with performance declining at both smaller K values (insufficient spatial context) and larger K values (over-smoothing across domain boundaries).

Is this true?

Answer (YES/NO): NO